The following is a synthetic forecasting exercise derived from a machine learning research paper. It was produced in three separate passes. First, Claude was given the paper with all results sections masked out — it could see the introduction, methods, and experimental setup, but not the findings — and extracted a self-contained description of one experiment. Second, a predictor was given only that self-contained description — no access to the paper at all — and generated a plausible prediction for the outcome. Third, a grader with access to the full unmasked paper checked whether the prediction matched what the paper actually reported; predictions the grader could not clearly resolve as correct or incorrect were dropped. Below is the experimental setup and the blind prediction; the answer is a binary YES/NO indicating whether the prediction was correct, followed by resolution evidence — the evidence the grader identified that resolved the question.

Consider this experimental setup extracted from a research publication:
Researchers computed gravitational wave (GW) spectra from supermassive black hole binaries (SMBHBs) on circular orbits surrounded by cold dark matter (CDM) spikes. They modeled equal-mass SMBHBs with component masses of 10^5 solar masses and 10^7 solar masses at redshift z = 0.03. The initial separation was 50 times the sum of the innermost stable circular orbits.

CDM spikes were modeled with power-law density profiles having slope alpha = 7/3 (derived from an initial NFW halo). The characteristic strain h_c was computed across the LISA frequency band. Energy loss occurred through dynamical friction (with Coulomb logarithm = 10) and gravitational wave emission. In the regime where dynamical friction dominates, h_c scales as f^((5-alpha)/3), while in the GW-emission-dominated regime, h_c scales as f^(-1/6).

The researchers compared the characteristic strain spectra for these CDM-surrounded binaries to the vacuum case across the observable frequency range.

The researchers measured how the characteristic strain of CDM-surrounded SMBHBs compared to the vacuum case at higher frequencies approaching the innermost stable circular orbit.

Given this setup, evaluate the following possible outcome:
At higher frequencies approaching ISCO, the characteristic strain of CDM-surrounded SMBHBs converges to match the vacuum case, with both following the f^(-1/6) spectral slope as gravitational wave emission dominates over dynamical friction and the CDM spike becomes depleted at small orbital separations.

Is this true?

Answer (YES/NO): NO